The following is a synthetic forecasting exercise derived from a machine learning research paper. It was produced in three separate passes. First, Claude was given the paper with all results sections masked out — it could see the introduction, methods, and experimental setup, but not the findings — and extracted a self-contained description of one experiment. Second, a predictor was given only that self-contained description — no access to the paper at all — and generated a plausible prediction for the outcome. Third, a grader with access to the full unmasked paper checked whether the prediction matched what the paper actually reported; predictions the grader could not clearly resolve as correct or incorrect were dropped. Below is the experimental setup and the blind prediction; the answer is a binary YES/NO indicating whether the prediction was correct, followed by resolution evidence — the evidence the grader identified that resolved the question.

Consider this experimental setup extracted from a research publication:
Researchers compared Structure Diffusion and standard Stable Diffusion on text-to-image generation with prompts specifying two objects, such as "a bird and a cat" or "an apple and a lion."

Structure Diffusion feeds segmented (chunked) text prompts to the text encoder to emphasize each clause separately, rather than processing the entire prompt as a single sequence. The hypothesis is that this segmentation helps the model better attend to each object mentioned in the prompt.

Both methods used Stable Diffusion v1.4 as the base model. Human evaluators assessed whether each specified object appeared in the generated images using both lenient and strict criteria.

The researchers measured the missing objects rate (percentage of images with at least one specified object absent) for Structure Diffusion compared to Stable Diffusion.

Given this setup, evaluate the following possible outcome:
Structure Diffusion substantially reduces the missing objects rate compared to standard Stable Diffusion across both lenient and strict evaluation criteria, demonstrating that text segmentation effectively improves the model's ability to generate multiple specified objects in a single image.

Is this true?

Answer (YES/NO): NO